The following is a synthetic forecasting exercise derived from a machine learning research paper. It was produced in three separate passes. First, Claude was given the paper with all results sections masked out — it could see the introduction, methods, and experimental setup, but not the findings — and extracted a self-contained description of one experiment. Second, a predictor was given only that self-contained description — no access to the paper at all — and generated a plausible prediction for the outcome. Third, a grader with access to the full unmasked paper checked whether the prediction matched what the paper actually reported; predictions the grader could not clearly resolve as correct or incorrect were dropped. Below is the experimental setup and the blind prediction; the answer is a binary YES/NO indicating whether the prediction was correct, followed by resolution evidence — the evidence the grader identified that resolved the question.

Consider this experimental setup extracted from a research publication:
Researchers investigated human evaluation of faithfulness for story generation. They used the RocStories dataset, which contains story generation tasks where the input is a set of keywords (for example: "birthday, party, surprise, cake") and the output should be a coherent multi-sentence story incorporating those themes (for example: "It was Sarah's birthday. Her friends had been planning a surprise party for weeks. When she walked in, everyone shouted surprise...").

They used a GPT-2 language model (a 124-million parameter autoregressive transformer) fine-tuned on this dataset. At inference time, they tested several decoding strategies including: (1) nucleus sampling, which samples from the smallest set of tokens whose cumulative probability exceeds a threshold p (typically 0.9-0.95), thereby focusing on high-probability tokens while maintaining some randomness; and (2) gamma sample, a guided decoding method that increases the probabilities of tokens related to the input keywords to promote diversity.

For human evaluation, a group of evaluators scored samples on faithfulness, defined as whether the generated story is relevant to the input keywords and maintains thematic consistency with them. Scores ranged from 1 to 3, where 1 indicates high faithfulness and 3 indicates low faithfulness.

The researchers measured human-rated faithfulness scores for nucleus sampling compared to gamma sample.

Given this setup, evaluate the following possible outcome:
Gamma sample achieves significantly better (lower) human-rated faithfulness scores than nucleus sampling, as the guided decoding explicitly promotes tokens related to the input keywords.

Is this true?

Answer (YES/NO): NO